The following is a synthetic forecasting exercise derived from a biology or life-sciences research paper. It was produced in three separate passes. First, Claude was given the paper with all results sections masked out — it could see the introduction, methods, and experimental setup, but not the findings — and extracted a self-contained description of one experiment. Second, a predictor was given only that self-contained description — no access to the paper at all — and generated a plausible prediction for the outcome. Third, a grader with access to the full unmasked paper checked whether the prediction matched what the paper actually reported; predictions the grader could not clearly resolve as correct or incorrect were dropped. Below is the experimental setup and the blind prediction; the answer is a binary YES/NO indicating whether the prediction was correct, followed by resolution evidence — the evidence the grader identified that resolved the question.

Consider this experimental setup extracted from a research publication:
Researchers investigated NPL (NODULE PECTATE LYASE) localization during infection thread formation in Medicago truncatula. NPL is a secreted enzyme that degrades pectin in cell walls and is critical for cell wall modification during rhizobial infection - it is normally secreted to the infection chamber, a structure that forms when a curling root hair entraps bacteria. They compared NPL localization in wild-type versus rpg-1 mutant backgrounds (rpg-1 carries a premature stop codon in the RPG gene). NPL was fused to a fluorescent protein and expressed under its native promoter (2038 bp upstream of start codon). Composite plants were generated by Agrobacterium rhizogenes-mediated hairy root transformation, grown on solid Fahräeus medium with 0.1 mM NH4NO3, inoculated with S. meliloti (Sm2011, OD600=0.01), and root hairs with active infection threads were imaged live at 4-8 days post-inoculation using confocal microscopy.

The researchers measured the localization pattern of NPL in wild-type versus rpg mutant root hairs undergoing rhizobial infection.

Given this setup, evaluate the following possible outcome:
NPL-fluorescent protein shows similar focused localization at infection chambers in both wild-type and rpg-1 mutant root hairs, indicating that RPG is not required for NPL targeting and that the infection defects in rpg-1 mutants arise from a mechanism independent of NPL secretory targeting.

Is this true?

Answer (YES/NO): NO